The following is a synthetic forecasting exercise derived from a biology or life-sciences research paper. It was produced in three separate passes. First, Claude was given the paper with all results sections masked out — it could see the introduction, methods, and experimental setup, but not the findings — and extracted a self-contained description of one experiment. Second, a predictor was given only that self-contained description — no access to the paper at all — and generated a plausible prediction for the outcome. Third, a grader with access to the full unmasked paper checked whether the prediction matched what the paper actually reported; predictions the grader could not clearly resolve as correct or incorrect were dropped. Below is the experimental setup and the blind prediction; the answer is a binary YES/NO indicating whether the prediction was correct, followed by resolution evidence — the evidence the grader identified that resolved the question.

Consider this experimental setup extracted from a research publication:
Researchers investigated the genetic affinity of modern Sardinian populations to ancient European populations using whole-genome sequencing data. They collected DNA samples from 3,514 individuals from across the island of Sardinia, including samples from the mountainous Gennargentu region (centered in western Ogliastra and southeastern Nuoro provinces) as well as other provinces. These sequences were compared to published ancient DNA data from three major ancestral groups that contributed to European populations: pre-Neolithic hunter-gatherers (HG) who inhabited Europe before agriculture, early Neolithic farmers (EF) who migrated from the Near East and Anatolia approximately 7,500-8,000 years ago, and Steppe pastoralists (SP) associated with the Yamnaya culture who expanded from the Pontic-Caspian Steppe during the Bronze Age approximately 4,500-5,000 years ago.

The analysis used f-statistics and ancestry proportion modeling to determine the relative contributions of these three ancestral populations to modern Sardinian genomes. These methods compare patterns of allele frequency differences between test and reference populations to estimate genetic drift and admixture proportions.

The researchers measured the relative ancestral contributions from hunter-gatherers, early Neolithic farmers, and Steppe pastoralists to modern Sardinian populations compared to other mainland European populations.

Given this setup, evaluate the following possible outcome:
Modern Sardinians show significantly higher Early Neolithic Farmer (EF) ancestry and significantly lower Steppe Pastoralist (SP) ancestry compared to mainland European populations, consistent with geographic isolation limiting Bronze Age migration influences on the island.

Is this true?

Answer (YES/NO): YES